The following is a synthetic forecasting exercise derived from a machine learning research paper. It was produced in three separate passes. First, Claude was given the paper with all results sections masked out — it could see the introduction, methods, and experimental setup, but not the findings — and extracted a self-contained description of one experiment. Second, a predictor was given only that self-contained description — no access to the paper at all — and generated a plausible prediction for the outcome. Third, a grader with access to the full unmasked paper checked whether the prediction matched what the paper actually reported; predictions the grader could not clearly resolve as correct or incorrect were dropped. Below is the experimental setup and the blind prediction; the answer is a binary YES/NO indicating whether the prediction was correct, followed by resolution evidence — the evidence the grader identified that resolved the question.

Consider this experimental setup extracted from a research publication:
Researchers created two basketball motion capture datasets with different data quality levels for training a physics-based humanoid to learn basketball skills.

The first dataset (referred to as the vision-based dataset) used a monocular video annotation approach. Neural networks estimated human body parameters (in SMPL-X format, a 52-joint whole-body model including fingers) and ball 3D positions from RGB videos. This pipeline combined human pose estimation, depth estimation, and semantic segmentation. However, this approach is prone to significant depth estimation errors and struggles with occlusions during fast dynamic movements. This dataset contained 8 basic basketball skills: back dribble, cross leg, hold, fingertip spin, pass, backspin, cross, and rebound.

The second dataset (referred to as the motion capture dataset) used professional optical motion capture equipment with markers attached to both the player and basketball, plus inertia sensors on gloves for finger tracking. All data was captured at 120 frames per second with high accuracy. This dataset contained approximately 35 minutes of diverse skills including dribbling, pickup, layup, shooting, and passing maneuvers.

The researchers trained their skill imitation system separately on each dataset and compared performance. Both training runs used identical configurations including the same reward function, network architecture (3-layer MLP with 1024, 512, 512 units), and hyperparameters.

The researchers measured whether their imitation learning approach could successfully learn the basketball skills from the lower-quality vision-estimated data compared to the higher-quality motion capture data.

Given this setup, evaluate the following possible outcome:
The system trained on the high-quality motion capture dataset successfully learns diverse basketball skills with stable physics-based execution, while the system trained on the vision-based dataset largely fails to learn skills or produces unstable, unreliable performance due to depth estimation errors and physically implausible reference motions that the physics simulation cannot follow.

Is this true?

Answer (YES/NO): NO